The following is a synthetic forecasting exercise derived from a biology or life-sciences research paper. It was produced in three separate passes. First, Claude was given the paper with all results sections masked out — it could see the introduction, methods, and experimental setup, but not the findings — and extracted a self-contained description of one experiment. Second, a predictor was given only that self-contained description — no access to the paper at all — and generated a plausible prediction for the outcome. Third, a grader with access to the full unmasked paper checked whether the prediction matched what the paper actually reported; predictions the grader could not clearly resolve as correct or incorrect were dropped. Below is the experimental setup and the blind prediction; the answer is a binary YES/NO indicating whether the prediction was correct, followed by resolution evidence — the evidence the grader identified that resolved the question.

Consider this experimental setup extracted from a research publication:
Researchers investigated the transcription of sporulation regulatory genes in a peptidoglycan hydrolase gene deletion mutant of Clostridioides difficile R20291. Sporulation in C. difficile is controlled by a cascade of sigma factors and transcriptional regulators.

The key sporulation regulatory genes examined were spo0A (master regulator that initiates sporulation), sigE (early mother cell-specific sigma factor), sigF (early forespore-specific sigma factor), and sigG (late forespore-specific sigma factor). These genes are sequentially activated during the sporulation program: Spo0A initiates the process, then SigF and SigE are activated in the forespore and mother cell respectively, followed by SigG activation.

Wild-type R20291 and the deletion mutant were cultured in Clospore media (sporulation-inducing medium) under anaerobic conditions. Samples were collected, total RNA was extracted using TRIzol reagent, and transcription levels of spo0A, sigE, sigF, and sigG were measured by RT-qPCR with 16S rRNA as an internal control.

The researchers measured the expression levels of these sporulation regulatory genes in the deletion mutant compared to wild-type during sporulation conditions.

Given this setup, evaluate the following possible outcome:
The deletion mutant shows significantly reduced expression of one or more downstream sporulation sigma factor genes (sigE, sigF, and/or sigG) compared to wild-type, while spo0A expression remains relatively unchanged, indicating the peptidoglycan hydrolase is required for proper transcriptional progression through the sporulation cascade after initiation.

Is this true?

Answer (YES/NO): NO